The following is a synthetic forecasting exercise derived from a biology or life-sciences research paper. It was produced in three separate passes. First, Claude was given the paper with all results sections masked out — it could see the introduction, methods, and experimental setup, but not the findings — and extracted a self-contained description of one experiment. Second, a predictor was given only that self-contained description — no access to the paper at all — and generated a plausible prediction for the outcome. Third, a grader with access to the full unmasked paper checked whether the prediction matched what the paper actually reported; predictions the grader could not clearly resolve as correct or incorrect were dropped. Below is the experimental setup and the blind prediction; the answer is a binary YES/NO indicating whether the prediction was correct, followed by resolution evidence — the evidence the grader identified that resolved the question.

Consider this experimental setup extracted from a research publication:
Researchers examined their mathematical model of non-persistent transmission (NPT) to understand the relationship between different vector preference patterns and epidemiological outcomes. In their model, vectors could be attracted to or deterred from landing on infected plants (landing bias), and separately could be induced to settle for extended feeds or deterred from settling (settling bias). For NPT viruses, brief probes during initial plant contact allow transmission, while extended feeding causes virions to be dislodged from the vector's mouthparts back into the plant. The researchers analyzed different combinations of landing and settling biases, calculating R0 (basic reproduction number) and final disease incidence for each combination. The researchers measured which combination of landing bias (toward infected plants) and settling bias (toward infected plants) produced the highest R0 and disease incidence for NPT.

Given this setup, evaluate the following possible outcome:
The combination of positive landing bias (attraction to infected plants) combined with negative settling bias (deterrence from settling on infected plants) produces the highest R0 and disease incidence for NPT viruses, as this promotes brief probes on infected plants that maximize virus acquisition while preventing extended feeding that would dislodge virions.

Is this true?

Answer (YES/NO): NO